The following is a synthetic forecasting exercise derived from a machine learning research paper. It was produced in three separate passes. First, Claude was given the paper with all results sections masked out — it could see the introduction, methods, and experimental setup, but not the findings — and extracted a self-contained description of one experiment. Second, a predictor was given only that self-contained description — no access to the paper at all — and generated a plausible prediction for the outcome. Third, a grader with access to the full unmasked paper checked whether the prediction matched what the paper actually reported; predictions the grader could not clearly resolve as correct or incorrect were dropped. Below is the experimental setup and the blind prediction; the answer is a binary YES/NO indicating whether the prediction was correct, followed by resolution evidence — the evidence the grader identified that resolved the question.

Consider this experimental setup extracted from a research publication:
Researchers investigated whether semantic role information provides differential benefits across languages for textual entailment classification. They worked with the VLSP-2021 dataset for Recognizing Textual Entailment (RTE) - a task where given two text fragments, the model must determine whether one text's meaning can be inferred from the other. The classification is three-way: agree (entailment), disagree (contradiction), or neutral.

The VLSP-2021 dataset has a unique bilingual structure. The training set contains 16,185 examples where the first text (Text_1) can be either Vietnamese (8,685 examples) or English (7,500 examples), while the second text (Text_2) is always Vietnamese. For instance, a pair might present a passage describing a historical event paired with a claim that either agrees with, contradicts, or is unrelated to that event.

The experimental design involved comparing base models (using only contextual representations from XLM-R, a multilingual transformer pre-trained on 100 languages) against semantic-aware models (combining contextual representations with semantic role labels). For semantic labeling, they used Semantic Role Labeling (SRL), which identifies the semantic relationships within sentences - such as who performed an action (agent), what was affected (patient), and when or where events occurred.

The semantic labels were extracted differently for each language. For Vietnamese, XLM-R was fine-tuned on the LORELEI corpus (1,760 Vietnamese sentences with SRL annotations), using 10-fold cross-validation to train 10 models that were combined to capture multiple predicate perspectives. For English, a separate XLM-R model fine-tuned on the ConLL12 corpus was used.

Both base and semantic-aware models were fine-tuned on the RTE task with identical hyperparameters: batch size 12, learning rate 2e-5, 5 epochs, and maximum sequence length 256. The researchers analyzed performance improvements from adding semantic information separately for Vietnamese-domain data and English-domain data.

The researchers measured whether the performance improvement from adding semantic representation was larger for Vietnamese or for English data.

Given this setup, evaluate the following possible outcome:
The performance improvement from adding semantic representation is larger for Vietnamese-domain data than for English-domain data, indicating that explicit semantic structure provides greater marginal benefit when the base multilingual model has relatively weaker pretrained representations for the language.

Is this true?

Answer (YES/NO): YES